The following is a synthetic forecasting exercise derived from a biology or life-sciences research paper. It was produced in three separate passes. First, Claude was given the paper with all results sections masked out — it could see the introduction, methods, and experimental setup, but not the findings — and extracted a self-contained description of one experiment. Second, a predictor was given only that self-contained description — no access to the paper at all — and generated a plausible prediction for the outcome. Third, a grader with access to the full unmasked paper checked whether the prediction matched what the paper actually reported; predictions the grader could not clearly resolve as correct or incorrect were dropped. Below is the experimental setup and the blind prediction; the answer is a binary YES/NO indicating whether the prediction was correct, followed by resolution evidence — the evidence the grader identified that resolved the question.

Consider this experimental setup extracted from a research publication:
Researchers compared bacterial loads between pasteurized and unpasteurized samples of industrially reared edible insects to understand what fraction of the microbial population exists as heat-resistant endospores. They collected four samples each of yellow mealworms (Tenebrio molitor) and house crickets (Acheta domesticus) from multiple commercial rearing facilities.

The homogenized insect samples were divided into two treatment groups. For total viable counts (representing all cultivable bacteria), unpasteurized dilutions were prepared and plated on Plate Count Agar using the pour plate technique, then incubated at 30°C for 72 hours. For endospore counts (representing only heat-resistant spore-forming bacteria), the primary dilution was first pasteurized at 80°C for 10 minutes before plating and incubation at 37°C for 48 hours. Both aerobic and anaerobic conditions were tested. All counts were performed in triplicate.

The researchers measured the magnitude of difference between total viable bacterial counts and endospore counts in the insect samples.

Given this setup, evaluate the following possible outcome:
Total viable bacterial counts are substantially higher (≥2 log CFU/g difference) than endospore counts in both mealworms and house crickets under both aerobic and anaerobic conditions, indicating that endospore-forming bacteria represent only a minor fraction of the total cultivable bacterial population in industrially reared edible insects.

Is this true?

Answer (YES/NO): YES